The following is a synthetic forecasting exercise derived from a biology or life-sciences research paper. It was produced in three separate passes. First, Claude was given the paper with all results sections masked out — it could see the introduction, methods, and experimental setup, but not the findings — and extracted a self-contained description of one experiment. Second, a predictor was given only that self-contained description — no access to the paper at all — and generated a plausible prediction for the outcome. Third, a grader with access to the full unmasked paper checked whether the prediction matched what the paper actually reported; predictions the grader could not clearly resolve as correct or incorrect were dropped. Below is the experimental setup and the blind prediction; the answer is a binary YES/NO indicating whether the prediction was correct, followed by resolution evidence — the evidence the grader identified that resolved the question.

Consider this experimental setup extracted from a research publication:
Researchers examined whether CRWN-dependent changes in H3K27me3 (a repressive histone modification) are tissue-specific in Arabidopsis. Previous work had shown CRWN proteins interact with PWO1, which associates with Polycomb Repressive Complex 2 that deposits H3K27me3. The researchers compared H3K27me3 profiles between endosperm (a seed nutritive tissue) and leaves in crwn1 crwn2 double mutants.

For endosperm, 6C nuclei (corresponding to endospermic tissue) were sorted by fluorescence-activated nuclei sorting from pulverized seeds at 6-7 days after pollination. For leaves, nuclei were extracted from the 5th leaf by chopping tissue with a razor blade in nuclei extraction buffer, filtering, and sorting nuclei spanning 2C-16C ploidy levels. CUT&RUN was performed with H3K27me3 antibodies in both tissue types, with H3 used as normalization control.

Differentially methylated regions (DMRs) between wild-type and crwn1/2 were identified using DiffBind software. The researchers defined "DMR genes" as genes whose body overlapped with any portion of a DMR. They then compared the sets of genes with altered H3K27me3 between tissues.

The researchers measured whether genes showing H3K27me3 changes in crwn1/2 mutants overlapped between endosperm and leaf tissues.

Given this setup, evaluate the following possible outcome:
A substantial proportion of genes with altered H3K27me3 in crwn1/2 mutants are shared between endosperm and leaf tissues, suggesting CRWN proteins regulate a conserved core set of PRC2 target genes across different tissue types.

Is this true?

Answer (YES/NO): NO